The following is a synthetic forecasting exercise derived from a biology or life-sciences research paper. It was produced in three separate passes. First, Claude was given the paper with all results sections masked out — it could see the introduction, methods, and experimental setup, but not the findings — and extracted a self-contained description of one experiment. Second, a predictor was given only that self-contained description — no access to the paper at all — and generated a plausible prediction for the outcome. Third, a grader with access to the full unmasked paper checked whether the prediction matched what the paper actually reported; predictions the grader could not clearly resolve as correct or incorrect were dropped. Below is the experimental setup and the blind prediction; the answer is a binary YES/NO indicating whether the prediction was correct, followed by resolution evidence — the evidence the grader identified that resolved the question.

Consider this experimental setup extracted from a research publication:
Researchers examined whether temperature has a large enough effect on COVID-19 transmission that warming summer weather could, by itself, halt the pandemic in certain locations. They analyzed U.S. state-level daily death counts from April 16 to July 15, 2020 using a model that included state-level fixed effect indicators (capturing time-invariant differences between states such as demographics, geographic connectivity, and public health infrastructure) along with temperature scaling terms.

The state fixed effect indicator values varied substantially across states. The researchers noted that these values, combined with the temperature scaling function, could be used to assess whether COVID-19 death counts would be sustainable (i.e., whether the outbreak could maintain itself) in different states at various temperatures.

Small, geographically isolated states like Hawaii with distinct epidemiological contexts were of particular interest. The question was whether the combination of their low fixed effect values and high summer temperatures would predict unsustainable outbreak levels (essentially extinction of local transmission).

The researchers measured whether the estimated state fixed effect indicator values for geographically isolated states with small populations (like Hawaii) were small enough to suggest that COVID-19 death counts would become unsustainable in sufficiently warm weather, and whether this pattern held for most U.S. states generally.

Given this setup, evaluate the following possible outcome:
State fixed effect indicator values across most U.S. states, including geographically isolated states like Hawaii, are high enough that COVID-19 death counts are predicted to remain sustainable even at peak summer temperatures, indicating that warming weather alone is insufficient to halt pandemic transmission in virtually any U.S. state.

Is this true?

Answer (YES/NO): NO